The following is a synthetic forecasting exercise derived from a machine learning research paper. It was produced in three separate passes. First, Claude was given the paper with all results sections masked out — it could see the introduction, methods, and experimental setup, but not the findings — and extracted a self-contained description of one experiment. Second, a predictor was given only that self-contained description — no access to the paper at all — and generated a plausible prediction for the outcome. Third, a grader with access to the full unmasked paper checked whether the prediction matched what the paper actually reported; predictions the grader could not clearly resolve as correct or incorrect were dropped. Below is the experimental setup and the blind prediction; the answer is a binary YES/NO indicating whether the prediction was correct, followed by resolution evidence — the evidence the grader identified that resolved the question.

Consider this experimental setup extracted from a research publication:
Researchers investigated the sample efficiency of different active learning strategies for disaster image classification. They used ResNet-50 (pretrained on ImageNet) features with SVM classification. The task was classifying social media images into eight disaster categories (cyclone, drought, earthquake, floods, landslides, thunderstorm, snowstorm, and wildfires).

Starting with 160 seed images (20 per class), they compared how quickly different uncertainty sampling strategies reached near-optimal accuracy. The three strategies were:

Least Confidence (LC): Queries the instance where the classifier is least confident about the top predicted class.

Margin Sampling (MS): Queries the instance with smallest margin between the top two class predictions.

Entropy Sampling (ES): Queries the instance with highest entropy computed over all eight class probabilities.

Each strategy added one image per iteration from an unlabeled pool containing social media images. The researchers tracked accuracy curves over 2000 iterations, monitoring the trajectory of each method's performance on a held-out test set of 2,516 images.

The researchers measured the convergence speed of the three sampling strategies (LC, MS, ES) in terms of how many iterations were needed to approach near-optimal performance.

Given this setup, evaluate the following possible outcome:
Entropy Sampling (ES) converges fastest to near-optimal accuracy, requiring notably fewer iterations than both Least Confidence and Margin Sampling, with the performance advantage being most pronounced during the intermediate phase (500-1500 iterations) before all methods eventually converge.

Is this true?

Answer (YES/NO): NO